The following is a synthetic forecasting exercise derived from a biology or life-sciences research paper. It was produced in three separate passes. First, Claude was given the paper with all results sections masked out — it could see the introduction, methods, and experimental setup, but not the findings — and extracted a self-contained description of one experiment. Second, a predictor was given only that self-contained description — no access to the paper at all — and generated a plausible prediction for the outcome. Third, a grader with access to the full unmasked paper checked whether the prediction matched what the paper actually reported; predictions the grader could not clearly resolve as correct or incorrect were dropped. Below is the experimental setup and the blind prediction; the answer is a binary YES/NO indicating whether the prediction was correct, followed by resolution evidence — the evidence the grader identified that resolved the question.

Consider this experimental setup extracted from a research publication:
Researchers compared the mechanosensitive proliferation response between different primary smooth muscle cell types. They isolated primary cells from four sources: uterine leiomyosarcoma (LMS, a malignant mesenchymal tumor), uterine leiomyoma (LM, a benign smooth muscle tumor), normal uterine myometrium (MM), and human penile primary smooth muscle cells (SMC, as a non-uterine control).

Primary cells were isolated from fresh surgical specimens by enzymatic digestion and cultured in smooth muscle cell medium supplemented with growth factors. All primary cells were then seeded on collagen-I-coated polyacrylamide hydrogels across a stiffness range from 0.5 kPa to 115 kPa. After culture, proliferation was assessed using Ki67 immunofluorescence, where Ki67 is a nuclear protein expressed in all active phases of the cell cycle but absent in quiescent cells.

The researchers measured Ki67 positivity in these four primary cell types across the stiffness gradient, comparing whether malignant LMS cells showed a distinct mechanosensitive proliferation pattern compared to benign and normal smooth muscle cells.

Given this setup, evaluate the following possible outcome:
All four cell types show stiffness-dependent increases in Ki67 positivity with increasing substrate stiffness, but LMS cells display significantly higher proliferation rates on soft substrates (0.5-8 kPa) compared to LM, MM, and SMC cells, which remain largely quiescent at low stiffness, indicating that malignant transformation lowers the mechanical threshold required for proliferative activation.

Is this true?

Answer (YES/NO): NO